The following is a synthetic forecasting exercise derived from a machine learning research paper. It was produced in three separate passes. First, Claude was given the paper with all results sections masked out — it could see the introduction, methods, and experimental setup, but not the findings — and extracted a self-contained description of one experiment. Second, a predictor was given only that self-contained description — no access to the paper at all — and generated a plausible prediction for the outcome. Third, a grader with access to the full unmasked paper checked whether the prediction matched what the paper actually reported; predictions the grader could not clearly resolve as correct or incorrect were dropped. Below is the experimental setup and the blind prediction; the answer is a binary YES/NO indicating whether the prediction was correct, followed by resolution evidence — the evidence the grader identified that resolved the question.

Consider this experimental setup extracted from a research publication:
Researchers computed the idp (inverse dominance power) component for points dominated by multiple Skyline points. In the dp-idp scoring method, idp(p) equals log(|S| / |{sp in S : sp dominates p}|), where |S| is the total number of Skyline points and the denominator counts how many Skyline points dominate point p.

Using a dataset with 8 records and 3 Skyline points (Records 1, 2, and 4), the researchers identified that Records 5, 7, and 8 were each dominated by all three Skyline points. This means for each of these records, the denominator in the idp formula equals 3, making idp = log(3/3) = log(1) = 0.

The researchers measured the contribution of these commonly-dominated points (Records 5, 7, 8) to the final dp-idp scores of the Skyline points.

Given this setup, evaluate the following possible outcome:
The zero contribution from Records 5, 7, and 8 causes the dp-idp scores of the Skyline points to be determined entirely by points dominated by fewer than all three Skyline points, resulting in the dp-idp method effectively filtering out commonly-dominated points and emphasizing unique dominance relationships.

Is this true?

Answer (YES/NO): YES